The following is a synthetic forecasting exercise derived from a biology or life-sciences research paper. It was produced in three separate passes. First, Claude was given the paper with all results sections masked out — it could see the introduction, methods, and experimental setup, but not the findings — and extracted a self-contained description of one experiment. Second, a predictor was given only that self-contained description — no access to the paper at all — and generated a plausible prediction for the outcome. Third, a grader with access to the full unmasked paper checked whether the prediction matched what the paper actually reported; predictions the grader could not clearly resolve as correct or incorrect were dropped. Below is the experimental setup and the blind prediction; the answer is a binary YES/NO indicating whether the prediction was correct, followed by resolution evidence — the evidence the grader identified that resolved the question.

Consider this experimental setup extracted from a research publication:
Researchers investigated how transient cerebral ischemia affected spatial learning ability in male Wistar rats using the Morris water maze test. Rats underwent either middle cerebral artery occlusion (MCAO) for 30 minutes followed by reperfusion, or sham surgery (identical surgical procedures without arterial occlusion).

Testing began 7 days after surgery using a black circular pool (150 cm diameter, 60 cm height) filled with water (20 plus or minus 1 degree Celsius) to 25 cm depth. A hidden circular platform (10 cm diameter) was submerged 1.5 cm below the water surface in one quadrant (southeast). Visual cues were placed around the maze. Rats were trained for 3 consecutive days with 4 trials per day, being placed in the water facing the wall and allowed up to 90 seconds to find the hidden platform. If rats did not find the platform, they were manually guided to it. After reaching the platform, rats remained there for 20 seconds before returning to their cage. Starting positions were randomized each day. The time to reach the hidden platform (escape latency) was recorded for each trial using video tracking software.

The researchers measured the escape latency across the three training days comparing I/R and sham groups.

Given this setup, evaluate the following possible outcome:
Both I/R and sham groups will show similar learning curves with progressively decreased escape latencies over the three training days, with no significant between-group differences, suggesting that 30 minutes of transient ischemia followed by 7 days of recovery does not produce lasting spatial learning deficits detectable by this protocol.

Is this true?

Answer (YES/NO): NO